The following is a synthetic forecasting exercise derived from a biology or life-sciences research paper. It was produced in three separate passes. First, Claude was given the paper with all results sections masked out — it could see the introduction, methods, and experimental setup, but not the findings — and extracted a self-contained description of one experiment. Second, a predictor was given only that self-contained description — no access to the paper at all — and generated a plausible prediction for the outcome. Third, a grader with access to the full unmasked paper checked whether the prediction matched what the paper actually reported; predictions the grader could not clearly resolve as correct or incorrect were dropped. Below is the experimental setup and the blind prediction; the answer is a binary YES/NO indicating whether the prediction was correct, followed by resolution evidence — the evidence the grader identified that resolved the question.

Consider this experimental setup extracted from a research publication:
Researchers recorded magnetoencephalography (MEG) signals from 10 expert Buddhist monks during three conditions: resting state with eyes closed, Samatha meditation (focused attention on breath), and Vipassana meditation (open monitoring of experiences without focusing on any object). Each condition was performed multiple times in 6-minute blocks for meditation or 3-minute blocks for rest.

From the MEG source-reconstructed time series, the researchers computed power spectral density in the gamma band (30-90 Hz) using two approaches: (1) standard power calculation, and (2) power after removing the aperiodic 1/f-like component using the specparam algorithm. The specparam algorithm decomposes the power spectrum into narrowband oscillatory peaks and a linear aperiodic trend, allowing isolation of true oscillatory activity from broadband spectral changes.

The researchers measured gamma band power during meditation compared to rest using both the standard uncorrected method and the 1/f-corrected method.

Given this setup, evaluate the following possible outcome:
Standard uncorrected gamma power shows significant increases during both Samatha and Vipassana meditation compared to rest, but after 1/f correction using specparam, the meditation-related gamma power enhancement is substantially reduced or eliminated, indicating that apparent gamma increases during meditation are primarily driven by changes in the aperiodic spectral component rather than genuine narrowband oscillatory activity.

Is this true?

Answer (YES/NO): NO